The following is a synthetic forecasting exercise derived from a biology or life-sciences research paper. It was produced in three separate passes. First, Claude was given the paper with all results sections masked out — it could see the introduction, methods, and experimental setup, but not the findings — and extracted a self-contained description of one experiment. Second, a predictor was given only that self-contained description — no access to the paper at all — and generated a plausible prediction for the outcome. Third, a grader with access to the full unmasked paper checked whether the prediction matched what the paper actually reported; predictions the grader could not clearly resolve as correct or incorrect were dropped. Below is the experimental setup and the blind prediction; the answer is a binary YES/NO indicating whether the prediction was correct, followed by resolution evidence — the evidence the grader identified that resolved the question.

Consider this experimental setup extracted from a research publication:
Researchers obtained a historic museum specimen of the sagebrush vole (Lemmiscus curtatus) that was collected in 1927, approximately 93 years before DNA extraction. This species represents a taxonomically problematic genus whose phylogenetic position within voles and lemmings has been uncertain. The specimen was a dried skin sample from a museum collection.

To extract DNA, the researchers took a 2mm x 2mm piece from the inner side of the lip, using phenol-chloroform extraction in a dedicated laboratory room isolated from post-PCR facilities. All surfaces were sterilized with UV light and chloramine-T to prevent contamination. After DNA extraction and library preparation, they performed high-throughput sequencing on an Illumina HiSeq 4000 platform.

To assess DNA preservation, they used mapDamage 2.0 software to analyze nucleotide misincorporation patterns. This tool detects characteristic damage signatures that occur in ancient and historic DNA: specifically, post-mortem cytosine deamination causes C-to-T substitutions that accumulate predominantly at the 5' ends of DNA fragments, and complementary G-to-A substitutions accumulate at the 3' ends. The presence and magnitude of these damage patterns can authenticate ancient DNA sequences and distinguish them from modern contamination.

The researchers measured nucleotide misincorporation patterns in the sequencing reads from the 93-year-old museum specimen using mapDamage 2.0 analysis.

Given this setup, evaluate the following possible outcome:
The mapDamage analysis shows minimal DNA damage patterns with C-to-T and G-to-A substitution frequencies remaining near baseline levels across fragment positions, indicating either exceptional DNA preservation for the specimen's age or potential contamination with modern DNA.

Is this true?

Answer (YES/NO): YES